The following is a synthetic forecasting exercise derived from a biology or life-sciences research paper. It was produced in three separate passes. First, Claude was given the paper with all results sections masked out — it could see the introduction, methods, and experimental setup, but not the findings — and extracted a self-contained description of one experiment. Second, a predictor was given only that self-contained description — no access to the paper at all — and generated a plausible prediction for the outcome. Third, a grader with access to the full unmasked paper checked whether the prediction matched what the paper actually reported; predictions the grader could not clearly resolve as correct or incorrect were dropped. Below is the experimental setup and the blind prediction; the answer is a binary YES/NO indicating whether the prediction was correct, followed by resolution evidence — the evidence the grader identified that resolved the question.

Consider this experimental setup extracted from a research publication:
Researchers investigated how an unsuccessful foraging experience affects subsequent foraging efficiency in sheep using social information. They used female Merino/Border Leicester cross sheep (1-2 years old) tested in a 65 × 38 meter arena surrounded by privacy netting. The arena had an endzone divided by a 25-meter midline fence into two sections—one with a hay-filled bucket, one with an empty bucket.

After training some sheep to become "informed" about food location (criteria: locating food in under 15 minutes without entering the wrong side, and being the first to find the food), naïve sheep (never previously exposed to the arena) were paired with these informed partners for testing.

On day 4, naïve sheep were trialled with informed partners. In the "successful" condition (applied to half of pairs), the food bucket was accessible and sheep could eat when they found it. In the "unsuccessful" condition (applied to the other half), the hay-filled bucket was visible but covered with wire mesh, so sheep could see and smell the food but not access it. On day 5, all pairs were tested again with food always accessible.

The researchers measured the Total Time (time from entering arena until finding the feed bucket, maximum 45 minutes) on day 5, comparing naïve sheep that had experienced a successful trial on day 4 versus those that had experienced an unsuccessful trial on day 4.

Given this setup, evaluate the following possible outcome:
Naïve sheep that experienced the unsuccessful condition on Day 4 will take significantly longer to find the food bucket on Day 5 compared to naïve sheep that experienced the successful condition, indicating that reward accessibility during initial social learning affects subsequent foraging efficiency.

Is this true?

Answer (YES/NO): NO